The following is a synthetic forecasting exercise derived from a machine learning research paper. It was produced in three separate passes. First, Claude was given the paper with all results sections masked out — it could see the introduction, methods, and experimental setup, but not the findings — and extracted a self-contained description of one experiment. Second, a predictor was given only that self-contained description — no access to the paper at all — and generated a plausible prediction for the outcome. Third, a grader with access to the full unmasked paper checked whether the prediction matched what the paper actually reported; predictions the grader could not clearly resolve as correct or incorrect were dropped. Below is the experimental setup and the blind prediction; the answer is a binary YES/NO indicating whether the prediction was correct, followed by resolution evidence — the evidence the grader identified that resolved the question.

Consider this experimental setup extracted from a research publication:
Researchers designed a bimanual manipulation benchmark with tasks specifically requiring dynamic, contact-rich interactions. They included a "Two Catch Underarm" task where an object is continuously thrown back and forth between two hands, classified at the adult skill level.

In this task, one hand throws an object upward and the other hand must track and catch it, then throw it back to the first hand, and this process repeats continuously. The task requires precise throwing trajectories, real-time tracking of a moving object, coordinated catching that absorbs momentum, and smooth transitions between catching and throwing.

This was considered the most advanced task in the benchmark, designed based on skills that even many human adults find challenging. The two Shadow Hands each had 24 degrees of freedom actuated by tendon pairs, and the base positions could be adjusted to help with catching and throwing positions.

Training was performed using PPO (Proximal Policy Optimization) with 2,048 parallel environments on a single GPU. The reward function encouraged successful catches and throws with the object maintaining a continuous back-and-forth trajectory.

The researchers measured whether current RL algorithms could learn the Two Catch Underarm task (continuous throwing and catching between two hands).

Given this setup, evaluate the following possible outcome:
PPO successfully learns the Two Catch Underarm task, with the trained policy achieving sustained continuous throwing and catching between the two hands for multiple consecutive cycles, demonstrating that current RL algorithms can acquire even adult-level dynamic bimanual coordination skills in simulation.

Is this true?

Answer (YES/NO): NO